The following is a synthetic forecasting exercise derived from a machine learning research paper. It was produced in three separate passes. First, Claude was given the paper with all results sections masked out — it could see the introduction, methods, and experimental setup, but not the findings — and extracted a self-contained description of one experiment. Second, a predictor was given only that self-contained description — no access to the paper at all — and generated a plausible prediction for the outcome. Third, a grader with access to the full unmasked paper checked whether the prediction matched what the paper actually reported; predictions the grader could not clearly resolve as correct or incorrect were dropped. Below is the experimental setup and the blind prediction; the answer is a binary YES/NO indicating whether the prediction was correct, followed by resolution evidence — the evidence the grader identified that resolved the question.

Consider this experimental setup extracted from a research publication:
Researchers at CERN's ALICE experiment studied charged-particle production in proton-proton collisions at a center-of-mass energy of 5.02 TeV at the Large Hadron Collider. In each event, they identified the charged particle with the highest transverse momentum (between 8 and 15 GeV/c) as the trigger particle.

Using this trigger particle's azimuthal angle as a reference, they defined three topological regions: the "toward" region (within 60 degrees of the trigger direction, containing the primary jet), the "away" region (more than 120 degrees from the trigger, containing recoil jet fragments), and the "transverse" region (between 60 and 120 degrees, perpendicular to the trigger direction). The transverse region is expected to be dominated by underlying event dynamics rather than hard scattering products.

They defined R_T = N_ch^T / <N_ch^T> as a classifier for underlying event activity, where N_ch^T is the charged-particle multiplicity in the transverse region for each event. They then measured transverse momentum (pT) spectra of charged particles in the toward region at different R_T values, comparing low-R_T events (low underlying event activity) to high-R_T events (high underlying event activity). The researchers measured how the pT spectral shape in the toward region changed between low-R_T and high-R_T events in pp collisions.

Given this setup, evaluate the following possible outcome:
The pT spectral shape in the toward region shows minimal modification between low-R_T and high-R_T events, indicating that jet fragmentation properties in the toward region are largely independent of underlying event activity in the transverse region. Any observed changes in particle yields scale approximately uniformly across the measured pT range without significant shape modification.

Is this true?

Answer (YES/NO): NO